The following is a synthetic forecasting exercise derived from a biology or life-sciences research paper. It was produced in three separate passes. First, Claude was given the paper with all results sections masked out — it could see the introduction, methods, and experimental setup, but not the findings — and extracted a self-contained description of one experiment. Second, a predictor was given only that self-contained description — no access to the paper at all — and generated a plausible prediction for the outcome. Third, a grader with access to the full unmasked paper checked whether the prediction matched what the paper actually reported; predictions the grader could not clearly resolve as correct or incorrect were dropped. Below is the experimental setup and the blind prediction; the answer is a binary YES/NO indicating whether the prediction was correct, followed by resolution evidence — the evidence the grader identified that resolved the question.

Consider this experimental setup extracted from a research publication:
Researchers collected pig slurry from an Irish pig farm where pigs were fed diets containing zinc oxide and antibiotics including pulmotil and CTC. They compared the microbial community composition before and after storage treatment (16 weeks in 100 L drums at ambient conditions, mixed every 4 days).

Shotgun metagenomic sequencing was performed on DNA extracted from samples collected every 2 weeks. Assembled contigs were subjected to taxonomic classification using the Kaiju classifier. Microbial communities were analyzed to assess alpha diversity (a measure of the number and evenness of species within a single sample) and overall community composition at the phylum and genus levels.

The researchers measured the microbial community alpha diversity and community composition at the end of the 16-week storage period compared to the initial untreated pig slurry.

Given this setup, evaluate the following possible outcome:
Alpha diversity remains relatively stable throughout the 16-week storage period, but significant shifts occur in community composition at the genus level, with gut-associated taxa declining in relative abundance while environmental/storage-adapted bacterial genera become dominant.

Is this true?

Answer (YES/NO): NO